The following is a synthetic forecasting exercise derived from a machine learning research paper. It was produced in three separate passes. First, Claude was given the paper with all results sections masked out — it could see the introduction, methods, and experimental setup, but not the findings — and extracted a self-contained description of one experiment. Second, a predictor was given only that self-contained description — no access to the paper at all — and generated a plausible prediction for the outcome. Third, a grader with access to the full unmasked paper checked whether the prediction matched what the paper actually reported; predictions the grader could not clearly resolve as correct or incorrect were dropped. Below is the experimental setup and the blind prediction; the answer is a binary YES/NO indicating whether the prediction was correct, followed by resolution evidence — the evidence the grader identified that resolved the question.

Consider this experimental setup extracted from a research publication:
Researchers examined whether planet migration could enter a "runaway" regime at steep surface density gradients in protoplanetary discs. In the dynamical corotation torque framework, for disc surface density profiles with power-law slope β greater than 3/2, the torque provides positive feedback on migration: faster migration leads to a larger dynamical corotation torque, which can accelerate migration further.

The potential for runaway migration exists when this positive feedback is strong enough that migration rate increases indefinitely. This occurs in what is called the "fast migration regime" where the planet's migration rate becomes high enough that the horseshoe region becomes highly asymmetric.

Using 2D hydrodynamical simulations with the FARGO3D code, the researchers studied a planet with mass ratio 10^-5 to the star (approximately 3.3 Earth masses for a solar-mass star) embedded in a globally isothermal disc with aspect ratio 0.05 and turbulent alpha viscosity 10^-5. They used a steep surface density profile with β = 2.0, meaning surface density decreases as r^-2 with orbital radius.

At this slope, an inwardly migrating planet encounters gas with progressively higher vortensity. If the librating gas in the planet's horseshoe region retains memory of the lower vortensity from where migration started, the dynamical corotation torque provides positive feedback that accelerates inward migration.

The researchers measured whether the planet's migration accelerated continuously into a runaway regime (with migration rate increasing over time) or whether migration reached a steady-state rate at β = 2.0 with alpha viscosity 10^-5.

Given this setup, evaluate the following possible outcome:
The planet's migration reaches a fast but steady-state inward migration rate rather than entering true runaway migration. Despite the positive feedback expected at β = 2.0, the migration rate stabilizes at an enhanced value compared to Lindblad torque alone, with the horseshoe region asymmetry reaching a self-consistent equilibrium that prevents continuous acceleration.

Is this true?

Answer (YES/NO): NO